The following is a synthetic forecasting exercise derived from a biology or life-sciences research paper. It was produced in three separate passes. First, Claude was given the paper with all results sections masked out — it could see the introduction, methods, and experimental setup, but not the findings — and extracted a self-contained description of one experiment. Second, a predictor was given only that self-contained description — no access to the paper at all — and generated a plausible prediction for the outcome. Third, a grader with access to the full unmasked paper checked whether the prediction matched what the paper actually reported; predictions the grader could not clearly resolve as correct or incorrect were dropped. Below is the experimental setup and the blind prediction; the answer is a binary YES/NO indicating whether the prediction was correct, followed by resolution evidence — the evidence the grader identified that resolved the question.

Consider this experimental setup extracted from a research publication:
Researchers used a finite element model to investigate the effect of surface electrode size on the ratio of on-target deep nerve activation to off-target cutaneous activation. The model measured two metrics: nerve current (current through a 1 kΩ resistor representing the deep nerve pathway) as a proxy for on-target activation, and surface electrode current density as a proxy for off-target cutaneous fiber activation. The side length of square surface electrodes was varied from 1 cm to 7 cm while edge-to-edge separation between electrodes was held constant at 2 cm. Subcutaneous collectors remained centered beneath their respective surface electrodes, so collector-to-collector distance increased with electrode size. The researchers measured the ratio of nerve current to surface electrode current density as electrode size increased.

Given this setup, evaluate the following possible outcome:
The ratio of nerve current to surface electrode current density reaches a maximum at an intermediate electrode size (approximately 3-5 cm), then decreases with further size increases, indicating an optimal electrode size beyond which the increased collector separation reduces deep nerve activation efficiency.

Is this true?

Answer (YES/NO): NO